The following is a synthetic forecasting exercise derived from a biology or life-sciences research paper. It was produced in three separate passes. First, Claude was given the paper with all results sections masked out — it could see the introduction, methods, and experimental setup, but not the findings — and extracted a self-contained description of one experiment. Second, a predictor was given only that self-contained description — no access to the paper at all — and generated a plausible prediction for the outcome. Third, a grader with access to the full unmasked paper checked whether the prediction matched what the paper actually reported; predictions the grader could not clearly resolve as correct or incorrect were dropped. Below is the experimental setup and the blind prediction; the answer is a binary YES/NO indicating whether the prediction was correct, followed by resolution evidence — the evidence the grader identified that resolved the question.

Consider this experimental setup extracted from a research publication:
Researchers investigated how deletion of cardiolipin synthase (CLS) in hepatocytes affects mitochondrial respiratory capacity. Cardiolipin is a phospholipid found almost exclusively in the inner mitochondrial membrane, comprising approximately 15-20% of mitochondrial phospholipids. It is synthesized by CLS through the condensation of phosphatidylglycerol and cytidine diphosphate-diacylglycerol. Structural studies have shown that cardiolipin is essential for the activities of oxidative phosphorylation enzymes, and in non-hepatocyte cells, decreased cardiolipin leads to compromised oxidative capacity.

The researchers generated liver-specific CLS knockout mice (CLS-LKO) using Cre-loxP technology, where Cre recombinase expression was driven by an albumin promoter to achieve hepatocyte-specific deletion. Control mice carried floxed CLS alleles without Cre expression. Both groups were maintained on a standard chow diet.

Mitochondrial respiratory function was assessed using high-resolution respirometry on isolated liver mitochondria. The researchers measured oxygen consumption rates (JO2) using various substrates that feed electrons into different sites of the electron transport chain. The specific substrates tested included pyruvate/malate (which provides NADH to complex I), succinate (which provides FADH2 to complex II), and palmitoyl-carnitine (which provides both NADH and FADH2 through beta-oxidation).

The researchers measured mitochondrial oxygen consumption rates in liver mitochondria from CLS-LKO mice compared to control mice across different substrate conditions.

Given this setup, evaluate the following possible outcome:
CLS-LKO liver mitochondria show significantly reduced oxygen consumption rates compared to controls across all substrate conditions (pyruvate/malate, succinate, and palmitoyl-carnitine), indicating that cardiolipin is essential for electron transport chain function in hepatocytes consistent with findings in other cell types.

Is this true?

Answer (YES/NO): NO